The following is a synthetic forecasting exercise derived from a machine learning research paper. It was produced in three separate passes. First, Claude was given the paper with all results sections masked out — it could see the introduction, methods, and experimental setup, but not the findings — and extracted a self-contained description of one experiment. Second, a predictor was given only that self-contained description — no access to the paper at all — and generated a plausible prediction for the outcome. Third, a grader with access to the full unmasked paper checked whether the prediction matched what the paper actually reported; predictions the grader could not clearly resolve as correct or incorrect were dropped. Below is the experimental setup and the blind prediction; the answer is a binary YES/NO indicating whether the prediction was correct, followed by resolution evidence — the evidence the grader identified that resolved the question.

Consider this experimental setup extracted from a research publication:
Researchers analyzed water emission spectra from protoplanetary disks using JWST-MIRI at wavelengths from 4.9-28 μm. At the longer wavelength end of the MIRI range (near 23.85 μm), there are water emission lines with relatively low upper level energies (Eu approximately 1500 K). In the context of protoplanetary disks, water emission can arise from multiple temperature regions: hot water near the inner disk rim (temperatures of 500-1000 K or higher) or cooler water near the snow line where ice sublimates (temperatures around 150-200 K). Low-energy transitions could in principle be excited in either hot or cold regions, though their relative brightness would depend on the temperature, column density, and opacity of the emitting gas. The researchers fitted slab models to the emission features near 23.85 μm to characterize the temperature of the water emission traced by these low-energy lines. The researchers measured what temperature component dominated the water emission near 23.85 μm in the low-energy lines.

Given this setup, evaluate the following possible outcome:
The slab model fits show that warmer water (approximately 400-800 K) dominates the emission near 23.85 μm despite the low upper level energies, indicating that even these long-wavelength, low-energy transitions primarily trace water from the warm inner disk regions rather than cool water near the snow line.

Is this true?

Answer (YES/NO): NO